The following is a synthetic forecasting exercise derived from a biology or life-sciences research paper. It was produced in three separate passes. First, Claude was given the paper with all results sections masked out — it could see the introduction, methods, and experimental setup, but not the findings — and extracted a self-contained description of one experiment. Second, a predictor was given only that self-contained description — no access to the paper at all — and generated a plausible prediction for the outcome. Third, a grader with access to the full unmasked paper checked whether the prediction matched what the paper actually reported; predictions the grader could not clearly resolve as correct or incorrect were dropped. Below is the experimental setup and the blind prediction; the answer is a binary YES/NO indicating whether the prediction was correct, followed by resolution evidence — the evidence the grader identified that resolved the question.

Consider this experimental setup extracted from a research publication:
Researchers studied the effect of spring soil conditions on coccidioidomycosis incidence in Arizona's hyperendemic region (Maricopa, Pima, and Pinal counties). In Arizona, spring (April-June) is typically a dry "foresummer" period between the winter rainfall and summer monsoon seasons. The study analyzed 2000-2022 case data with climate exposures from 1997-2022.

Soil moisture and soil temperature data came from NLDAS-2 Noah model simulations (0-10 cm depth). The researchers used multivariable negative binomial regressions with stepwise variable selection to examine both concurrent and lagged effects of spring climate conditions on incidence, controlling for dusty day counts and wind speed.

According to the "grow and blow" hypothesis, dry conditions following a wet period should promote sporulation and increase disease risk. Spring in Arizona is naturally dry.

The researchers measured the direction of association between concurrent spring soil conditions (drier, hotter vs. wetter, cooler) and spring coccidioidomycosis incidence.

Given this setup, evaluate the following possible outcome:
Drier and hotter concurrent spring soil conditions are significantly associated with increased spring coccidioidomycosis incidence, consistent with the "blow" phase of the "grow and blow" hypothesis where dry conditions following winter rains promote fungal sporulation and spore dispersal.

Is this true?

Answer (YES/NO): YES